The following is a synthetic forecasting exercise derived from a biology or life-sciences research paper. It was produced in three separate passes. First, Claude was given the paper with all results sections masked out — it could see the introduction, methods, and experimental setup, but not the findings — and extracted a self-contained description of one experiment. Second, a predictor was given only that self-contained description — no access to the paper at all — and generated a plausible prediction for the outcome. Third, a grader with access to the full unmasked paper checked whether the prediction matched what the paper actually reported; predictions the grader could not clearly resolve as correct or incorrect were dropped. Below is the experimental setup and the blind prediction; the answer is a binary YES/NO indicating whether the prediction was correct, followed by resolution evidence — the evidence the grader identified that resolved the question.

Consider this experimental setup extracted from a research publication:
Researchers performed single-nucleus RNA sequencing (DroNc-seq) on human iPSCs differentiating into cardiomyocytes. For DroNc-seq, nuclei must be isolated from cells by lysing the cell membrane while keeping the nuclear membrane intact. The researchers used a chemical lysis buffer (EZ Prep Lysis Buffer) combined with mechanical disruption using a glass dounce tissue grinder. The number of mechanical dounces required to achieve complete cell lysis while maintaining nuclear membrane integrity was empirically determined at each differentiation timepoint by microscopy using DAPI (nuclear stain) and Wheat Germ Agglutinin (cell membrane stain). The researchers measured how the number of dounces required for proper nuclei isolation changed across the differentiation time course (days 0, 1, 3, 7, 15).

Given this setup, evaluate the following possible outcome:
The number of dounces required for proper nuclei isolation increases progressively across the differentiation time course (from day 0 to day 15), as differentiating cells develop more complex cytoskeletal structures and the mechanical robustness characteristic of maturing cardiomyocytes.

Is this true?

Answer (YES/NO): YES